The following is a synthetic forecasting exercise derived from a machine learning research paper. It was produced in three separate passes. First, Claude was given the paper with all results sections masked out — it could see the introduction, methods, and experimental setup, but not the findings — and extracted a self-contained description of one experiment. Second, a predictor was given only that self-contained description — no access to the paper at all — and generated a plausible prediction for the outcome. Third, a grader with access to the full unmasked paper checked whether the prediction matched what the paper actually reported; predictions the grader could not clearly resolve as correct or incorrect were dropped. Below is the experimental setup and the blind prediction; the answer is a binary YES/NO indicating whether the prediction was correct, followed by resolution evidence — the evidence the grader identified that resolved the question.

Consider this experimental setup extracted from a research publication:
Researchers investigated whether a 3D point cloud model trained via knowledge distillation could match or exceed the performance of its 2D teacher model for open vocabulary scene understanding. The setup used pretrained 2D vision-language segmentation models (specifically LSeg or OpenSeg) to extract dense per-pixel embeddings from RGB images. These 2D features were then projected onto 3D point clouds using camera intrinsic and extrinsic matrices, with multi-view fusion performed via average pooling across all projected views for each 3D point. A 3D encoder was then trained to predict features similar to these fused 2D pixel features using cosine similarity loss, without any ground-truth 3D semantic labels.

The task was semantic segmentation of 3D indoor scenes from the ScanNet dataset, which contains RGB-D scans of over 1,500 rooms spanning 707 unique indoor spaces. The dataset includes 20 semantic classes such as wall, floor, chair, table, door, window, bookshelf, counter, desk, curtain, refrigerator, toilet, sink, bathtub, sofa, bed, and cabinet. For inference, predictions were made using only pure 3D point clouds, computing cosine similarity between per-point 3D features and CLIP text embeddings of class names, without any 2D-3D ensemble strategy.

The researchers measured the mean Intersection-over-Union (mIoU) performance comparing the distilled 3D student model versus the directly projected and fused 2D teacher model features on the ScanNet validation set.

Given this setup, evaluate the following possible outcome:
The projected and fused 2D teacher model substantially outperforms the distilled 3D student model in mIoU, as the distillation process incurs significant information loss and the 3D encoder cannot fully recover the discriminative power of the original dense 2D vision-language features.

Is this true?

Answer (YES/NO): NO